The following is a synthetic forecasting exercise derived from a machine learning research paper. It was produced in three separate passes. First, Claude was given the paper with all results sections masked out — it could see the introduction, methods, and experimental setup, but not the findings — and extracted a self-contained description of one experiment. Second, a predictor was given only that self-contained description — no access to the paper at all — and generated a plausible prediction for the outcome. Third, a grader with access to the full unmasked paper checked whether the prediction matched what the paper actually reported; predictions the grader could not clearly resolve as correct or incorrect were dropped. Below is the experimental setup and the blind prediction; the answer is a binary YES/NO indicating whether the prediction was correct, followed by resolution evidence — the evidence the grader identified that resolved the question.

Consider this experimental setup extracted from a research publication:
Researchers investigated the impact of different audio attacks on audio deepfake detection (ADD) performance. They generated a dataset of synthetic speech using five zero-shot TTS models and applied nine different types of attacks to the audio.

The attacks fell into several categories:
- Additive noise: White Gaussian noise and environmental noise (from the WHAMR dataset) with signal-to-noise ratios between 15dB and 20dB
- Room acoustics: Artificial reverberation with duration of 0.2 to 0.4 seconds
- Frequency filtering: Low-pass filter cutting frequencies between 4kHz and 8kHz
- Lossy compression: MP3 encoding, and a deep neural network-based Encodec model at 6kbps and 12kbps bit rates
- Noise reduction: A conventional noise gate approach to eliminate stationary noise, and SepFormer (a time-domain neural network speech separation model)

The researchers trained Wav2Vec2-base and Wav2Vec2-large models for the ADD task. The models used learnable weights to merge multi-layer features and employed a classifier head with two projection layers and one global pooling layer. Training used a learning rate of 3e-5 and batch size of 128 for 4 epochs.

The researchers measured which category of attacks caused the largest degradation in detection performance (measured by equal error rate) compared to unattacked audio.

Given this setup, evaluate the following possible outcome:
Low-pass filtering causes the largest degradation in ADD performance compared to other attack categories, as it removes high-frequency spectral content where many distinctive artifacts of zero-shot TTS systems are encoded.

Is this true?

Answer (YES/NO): NO